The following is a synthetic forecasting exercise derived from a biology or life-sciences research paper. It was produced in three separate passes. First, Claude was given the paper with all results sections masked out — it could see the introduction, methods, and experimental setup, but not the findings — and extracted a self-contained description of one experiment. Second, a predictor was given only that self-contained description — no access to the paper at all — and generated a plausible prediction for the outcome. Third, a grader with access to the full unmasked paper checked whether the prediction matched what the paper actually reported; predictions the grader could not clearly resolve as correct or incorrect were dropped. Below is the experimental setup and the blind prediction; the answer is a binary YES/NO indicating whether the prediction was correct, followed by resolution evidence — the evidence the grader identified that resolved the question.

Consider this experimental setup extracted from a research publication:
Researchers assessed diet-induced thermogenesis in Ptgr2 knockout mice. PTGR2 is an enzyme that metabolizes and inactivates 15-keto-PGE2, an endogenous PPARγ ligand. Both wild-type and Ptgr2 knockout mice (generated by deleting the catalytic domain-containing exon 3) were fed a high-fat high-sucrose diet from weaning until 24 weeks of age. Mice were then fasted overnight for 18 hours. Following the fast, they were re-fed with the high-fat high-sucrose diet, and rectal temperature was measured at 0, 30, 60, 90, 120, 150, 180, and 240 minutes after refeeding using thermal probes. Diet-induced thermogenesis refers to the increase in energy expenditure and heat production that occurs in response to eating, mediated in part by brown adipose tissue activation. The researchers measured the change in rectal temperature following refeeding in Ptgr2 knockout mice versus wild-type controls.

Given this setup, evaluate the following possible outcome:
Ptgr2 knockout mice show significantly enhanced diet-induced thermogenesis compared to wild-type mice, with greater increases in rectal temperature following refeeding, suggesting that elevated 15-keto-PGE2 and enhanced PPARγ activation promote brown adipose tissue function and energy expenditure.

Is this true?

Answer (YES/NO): YES